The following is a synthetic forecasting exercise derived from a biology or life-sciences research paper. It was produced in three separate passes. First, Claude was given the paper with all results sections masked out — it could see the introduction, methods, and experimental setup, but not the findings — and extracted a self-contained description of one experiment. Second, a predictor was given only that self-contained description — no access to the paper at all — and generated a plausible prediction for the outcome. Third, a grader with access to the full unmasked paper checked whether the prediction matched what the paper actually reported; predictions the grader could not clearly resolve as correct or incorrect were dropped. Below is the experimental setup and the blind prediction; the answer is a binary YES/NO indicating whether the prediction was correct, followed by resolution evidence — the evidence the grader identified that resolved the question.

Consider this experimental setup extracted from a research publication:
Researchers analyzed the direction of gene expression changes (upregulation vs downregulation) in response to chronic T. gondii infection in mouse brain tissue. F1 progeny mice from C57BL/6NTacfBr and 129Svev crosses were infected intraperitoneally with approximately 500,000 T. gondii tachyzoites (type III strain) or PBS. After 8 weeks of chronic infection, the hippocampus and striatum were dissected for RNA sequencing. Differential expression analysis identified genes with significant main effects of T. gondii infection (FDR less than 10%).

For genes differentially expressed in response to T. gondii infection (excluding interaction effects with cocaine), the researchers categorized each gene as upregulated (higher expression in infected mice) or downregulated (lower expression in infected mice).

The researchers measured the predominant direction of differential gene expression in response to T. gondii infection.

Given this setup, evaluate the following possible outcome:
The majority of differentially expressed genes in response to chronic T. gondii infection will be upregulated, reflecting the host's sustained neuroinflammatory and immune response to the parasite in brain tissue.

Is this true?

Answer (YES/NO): YES